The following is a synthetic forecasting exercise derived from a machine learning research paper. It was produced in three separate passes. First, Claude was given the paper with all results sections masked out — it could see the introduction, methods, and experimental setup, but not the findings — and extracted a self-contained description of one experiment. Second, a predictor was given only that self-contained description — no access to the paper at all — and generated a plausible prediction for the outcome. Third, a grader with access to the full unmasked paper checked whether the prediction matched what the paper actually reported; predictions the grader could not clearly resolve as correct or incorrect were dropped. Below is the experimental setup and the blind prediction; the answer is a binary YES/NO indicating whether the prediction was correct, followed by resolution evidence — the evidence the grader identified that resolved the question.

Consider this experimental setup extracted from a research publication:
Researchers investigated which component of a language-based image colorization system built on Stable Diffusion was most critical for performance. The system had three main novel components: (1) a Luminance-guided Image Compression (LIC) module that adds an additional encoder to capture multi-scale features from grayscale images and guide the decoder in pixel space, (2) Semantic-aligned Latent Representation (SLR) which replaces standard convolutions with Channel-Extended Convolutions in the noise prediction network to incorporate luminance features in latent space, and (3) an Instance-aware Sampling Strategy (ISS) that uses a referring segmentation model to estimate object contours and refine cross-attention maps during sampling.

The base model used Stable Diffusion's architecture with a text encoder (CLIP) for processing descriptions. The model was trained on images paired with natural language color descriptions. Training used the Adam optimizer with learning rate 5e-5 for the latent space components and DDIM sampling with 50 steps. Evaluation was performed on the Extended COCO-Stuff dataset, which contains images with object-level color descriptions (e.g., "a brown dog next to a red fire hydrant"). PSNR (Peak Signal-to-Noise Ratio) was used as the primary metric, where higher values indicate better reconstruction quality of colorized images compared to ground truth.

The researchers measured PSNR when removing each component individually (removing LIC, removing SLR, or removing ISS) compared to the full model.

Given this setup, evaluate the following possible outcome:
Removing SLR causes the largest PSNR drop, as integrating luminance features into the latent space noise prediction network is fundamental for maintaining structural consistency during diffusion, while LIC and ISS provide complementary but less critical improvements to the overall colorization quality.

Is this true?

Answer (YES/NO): YES